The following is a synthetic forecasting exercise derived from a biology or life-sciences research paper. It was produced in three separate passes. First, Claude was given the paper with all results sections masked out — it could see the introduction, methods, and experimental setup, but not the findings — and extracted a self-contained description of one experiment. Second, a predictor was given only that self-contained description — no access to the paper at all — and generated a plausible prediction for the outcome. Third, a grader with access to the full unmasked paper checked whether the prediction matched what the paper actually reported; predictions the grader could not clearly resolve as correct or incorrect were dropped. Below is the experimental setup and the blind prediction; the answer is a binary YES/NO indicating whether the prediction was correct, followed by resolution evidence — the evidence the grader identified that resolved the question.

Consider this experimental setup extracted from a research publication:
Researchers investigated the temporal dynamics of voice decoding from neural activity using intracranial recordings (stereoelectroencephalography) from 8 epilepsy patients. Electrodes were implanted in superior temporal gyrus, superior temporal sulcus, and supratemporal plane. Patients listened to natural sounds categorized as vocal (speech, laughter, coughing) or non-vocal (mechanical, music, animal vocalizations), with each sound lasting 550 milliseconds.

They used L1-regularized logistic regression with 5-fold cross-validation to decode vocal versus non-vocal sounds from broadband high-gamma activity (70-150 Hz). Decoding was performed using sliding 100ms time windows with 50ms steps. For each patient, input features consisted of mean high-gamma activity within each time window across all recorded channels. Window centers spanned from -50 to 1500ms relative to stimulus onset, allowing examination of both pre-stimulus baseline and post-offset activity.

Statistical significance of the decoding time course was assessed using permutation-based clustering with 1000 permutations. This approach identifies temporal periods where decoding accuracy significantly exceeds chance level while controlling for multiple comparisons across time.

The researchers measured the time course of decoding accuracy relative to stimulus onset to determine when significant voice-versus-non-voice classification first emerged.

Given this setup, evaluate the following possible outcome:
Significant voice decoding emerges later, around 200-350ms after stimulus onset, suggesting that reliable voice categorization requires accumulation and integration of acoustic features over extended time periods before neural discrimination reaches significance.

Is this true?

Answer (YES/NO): NO